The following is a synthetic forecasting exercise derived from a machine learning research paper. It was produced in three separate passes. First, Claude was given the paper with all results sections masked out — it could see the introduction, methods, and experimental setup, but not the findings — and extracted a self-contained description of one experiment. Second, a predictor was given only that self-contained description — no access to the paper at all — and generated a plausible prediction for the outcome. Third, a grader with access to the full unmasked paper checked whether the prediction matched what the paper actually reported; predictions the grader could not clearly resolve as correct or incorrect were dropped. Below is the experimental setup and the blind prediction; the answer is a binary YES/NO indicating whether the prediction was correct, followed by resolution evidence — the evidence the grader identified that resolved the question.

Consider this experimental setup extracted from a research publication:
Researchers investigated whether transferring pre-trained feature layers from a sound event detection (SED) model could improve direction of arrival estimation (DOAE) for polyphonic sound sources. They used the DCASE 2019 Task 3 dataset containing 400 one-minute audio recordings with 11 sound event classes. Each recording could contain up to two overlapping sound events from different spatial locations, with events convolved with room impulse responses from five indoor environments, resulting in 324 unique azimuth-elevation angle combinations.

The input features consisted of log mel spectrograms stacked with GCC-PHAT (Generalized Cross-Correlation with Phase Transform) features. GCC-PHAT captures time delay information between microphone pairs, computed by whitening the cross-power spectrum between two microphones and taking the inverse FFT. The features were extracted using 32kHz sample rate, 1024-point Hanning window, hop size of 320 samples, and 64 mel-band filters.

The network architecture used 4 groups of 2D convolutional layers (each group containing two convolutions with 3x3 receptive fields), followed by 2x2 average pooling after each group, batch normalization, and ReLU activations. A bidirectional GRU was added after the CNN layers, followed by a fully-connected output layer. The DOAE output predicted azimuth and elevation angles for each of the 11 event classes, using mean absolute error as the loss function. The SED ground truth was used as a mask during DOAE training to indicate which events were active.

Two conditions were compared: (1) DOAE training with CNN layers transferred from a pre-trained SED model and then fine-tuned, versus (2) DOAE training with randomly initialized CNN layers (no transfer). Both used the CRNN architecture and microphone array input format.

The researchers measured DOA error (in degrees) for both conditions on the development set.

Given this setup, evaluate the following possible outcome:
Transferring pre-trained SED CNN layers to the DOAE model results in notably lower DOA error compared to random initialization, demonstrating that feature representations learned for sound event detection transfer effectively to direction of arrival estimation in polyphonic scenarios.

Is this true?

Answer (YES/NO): YES